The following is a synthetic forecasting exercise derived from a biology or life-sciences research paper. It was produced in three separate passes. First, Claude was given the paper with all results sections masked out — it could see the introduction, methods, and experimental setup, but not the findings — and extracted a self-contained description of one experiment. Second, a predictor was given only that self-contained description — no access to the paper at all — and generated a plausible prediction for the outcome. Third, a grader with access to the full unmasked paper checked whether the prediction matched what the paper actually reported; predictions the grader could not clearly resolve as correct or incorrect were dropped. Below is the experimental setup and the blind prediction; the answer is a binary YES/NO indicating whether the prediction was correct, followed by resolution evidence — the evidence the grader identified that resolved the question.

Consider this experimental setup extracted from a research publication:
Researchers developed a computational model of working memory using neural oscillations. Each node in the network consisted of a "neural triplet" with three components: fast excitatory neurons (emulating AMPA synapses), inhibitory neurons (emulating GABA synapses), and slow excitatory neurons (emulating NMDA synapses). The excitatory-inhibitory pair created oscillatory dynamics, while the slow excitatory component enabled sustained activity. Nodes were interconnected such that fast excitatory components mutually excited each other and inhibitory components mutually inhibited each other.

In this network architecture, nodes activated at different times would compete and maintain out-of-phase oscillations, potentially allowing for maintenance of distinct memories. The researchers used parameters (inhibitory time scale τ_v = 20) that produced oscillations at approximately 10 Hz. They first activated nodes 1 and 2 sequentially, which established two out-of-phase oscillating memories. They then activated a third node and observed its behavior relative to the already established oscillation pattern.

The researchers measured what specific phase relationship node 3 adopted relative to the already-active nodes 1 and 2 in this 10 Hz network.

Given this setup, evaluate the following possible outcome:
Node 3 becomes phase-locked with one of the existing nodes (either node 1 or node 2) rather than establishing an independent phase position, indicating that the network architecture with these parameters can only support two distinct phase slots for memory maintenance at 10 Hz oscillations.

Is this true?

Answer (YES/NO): YES